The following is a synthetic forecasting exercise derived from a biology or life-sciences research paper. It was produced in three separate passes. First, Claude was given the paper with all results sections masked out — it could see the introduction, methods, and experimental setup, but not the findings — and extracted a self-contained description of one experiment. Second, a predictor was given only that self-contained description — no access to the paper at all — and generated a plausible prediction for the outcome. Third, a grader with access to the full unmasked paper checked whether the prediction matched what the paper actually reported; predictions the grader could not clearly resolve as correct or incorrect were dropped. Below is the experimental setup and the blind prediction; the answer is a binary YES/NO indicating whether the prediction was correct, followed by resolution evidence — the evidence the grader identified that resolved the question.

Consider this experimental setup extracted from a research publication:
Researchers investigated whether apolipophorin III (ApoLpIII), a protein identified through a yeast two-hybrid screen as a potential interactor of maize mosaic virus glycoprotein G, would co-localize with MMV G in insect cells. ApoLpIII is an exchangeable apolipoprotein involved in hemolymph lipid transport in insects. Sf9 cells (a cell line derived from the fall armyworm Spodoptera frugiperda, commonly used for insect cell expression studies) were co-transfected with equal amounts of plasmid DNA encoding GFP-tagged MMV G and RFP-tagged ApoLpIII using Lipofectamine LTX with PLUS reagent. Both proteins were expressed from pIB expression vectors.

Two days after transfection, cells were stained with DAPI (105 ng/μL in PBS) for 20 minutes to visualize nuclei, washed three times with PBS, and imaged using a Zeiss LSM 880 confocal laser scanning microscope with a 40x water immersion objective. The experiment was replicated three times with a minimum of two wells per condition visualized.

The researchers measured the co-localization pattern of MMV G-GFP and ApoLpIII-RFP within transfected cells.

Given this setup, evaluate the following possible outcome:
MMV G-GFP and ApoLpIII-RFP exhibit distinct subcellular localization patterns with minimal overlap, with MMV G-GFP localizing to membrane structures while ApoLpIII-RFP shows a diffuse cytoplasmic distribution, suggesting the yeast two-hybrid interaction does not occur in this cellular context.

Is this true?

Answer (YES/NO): NO